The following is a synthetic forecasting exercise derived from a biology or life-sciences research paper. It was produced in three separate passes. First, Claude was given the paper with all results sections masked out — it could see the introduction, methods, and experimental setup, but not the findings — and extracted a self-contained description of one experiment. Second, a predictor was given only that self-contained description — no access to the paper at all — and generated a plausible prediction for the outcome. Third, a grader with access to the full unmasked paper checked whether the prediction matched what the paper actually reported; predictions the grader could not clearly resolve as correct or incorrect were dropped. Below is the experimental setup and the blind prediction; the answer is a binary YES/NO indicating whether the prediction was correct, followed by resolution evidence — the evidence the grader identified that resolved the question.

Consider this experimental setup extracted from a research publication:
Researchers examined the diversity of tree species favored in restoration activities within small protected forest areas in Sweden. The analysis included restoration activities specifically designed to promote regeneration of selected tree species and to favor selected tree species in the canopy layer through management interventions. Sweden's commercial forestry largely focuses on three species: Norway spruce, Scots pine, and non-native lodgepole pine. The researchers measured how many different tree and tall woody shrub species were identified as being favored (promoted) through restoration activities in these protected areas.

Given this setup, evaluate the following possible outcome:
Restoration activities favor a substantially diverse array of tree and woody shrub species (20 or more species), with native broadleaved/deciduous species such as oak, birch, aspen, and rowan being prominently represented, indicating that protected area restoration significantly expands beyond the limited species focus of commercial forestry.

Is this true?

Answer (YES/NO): YES